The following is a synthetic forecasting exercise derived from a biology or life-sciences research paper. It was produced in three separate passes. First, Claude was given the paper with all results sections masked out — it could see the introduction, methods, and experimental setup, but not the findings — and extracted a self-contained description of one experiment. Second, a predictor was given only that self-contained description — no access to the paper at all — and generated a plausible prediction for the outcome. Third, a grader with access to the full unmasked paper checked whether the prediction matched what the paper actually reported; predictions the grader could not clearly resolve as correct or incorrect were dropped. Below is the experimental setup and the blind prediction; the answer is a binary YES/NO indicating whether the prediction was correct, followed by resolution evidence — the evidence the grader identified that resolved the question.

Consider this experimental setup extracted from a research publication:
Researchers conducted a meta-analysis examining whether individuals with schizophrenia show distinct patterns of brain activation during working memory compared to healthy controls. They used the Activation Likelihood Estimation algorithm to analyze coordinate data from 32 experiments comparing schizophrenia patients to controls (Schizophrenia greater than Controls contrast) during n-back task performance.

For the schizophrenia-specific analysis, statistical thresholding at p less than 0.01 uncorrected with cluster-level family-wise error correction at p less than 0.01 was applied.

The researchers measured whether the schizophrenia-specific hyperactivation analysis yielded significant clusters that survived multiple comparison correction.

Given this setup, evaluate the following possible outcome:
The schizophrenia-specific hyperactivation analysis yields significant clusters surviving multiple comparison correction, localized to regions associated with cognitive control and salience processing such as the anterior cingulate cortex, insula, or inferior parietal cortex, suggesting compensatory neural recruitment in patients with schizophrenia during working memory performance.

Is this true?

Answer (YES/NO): NO